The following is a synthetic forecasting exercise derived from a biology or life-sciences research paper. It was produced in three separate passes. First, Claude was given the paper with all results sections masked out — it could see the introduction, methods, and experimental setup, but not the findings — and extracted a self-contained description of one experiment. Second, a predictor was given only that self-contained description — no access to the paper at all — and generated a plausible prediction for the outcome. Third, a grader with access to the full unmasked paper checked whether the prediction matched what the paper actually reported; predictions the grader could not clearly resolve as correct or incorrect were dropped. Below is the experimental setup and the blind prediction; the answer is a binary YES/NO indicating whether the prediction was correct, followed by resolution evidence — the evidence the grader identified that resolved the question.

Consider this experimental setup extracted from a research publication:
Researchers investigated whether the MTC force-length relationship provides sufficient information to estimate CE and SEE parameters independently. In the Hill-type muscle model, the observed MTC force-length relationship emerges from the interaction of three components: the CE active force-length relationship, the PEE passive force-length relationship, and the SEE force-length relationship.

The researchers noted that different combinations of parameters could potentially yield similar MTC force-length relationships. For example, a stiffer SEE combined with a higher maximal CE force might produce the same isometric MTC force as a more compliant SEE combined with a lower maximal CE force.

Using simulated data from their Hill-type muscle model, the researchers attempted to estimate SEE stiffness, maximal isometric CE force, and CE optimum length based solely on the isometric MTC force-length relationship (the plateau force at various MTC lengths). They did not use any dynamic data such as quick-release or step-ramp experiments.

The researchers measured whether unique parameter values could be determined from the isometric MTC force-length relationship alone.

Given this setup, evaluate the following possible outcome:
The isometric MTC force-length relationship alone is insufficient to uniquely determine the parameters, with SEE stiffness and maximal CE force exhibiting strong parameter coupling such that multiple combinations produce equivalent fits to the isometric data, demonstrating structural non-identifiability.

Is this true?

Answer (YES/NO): YES